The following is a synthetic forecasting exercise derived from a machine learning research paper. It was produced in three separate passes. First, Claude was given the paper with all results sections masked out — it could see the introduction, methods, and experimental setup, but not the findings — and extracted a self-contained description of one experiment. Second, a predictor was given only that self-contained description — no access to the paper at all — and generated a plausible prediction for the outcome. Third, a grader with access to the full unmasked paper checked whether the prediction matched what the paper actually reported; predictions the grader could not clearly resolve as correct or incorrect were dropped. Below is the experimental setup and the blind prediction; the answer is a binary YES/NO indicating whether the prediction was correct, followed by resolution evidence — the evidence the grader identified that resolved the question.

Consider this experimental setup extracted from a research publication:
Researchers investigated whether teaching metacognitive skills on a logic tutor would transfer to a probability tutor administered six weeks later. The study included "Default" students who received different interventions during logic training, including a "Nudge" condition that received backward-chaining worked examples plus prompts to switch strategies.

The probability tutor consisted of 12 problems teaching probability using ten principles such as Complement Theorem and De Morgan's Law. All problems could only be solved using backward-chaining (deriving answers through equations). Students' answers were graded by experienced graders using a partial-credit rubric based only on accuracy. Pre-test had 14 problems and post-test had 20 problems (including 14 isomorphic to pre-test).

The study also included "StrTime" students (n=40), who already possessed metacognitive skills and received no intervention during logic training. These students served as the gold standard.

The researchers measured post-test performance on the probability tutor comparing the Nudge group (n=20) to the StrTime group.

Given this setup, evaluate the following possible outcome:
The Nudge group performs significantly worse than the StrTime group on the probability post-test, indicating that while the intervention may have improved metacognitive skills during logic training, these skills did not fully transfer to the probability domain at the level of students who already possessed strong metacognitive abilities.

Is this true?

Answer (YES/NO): NO